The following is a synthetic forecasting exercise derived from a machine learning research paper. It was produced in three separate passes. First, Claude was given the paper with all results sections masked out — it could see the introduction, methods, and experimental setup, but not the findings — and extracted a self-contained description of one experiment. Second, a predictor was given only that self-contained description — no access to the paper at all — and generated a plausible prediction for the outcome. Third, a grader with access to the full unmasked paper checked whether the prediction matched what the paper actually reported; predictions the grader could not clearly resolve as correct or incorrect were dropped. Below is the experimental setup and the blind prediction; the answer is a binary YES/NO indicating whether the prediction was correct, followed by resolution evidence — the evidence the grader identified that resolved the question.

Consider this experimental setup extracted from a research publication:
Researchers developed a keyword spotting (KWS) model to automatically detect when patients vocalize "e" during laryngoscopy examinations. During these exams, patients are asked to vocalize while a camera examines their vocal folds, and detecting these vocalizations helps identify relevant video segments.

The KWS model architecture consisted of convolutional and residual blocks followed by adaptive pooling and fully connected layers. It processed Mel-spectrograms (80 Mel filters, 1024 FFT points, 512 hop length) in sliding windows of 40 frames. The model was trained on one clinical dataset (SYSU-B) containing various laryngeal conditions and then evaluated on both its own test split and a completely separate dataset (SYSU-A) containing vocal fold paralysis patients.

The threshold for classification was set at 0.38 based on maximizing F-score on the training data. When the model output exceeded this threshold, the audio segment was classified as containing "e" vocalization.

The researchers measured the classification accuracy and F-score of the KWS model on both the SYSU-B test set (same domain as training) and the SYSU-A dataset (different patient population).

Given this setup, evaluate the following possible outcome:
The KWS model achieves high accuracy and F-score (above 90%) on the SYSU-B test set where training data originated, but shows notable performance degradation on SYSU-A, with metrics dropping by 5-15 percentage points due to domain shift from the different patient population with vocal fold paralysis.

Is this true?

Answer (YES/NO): NO